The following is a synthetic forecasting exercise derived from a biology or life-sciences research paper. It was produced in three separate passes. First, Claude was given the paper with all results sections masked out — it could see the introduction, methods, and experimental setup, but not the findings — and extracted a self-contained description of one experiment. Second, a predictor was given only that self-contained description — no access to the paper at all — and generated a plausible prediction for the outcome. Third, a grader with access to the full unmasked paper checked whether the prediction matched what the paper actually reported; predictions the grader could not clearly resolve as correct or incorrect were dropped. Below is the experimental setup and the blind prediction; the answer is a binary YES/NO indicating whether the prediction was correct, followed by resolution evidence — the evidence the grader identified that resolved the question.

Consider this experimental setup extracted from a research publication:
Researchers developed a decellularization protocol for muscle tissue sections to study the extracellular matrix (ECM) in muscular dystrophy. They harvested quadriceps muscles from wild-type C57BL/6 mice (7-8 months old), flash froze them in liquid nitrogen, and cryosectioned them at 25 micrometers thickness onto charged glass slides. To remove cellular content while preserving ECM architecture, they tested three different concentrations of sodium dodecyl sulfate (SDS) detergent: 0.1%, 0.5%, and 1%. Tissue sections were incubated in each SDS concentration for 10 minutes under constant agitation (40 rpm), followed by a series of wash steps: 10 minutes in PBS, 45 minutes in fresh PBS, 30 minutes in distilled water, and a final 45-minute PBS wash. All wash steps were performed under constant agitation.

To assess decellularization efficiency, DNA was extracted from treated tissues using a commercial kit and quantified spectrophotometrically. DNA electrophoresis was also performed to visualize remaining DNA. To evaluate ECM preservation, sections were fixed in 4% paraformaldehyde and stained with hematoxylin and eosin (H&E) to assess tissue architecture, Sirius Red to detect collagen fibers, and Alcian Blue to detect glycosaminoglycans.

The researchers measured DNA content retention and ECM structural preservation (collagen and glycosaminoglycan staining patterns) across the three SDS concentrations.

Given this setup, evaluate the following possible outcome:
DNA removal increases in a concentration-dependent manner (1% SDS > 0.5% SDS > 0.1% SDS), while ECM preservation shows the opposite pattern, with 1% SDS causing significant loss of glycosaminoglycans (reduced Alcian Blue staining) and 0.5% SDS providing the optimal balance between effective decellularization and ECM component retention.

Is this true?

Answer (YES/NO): NO